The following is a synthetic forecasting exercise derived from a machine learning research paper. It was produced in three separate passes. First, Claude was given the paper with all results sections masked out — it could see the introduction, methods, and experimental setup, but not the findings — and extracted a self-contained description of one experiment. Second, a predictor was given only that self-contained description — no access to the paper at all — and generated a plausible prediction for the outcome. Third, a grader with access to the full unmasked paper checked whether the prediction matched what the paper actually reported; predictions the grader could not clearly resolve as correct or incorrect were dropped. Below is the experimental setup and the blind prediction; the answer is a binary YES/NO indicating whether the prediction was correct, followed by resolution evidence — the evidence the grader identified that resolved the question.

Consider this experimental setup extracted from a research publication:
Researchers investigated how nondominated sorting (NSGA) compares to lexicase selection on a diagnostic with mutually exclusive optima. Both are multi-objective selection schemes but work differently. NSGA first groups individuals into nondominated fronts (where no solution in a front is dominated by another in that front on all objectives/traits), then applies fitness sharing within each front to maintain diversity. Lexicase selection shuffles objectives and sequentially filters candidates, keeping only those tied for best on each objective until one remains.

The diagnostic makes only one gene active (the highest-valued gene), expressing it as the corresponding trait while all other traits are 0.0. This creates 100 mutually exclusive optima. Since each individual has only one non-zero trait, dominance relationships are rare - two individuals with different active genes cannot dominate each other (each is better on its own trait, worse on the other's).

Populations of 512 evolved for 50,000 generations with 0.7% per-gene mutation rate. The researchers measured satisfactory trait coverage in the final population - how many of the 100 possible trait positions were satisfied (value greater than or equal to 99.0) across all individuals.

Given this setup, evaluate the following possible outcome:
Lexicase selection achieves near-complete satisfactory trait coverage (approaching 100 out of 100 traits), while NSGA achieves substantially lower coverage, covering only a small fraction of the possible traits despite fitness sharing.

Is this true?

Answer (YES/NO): NO